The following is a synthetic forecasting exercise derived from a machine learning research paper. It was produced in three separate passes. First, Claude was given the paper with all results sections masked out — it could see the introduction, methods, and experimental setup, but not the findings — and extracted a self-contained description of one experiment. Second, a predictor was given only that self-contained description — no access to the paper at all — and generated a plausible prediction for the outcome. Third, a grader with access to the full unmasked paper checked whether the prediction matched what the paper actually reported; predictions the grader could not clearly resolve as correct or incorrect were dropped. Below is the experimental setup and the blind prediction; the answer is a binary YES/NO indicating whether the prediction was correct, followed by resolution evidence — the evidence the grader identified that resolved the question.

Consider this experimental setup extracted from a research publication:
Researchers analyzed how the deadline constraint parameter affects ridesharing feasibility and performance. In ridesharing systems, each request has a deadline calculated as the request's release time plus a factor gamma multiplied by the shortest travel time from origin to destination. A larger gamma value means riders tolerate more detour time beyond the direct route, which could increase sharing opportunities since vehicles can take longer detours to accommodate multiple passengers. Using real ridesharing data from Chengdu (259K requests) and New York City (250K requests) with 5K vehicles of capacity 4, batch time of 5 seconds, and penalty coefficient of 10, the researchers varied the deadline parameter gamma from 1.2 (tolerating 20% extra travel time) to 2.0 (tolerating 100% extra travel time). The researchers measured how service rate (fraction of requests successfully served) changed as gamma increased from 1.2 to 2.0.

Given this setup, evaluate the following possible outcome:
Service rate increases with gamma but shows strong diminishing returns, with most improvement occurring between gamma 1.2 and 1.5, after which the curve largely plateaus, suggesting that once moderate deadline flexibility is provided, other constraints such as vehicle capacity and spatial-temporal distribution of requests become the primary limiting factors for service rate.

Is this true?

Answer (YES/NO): NO